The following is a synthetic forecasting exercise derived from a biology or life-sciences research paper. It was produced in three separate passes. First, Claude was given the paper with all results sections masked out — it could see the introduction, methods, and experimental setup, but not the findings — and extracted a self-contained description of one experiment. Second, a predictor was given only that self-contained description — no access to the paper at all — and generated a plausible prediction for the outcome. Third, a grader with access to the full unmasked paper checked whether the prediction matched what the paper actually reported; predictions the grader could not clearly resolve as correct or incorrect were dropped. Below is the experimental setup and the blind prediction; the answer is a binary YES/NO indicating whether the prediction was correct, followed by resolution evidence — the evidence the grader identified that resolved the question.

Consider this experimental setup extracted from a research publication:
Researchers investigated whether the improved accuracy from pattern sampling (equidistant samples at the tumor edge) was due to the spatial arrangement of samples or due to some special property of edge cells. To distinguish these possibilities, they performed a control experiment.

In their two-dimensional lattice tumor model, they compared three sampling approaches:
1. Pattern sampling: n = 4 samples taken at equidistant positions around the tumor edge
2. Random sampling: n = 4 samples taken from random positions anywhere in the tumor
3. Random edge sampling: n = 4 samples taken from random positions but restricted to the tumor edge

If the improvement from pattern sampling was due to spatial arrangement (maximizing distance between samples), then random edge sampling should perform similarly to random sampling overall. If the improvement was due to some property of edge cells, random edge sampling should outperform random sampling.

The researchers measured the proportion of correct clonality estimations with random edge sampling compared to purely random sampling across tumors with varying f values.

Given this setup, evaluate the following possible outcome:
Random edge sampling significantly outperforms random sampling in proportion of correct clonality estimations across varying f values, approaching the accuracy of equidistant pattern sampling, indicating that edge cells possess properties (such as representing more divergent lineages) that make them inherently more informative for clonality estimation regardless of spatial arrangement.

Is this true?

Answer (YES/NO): NO